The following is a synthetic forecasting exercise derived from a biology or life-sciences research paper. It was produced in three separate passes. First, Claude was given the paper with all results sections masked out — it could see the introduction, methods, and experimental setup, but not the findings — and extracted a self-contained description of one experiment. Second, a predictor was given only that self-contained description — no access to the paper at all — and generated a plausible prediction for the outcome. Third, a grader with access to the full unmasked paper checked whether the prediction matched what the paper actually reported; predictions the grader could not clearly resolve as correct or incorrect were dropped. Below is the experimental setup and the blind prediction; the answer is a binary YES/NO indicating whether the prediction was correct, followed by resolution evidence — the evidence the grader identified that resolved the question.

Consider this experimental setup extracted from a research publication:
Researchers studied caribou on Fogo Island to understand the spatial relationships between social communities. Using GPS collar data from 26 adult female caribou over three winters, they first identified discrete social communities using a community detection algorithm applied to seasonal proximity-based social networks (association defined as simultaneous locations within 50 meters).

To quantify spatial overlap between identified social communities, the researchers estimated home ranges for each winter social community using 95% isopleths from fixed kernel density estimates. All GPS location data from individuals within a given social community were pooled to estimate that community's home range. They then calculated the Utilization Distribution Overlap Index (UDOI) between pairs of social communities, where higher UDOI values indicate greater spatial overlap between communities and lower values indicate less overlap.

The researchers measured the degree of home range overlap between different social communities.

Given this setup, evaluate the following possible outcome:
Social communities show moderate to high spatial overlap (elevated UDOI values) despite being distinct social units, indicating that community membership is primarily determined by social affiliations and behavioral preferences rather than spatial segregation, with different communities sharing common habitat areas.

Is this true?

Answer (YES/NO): YES